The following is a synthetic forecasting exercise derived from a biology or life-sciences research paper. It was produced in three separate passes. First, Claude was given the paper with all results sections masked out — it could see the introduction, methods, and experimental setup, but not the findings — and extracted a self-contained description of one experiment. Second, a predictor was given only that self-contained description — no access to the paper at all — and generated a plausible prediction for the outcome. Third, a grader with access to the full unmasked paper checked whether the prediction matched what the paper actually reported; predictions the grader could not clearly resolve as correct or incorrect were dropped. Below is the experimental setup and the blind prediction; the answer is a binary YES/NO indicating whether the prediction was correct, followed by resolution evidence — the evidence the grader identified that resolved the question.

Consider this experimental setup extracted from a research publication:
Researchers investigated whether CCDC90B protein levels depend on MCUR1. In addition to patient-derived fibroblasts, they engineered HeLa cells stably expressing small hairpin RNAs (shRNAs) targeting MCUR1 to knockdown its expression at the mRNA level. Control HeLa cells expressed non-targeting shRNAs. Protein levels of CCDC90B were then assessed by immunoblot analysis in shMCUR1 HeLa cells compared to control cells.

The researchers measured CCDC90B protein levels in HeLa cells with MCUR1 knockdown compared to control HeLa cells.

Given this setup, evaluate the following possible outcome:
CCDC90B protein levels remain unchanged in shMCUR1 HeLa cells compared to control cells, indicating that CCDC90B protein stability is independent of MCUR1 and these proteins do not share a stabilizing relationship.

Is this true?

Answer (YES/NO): NO